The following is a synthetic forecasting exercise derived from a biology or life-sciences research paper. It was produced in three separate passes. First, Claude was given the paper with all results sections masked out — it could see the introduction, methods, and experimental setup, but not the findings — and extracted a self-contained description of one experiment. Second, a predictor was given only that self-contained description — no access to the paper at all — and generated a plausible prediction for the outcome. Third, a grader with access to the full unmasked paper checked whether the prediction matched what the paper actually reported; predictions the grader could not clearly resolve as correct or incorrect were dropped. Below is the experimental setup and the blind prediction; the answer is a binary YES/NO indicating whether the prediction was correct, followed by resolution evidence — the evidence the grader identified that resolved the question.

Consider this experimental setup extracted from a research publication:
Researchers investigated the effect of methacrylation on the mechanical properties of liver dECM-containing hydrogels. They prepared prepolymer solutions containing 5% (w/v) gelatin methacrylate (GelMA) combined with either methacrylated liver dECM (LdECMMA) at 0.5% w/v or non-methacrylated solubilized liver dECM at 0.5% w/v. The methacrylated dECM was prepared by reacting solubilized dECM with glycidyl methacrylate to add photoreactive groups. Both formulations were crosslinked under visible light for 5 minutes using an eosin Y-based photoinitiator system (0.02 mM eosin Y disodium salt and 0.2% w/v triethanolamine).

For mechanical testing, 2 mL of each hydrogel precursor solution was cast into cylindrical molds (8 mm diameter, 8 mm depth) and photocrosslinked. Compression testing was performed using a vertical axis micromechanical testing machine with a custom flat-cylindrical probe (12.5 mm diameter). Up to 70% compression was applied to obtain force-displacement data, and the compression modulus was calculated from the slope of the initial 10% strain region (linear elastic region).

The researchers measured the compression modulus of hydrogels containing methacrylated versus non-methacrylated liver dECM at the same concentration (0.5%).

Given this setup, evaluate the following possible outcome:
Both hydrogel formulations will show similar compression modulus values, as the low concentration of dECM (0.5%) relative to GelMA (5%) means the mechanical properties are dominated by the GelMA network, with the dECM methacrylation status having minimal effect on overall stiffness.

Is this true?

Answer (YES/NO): NO